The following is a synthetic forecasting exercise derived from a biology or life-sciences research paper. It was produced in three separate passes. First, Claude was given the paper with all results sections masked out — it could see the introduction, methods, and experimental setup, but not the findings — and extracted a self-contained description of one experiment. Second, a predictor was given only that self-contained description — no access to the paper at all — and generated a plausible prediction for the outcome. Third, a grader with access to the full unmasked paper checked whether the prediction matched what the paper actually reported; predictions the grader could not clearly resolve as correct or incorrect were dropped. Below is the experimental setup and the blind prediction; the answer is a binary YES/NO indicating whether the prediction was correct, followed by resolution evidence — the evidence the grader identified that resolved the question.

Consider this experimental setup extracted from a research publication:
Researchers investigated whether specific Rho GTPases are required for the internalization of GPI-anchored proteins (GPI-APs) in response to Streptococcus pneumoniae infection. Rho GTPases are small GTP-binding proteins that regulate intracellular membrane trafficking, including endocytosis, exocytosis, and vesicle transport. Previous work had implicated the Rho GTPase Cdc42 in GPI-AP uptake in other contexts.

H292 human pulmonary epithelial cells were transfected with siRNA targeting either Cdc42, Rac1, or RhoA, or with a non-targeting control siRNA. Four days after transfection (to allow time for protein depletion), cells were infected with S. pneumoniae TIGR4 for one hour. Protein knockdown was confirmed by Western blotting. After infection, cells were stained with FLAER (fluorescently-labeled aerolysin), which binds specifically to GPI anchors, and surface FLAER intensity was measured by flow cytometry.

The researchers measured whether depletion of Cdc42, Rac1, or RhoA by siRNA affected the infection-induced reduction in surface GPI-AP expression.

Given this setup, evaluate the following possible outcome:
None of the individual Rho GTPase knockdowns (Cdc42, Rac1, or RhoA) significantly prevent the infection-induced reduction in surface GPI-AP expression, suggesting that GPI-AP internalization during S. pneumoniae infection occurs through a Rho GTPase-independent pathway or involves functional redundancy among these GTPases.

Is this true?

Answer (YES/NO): NO